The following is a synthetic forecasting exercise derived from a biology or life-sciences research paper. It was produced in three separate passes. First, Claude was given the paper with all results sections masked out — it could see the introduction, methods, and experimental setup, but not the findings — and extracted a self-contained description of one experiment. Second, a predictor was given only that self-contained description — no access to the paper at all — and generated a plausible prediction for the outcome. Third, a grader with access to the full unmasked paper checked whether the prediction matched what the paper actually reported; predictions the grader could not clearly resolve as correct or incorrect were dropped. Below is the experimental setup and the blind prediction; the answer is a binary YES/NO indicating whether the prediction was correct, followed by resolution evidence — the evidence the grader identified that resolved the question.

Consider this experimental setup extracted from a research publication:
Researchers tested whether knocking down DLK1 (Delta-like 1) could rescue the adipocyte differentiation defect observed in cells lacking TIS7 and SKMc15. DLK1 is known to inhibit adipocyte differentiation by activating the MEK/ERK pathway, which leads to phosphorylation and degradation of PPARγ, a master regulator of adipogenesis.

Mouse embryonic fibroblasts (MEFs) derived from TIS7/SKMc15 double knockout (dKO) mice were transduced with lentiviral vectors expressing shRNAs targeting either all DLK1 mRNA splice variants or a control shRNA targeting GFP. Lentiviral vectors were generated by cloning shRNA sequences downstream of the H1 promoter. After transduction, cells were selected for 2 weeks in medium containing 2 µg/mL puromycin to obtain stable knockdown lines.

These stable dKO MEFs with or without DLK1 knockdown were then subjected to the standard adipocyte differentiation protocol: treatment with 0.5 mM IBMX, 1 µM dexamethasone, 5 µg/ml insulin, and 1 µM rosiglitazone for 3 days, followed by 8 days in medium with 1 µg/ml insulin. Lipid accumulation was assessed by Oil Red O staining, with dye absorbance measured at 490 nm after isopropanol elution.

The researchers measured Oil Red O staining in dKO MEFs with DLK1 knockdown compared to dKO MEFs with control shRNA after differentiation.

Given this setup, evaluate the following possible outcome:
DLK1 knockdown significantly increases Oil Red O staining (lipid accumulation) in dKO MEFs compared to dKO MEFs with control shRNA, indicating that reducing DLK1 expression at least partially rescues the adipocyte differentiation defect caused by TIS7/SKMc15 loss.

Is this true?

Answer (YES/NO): YES